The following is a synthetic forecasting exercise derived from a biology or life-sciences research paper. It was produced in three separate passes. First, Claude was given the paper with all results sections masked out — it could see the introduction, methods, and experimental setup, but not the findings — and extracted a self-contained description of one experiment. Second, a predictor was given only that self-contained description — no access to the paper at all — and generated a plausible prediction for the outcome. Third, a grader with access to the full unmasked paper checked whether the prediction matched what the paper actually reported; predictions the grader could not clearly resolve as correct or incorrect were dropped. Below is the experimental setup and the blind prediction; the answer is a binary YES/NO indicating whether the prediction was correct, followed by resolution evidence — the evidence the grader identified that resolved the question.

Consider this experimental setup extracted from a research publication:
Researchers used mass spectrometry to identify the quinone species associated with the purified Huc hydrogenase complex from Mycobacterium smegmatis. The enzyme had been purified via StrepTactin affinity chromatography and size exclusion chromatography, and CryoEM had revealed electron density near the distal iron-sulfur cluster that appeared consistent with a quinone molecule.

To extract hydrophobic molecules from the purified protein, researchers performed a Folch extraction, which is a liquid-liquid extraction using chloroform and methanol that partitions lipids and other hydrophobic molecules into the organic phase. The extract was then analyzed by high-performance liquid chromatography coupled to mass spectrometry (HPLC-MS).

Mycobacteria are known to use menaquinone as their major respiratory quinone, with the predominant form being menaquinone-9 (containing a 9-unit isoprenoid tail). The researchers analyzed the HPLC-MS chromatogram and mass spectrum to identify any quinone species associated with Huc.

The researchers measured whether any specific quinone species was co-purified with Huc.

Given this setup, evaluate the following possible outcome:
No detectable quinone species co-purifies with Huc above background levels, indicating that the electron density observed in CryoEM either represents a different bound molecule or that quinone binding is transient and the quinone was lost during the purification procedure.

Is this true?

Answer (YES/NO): NO